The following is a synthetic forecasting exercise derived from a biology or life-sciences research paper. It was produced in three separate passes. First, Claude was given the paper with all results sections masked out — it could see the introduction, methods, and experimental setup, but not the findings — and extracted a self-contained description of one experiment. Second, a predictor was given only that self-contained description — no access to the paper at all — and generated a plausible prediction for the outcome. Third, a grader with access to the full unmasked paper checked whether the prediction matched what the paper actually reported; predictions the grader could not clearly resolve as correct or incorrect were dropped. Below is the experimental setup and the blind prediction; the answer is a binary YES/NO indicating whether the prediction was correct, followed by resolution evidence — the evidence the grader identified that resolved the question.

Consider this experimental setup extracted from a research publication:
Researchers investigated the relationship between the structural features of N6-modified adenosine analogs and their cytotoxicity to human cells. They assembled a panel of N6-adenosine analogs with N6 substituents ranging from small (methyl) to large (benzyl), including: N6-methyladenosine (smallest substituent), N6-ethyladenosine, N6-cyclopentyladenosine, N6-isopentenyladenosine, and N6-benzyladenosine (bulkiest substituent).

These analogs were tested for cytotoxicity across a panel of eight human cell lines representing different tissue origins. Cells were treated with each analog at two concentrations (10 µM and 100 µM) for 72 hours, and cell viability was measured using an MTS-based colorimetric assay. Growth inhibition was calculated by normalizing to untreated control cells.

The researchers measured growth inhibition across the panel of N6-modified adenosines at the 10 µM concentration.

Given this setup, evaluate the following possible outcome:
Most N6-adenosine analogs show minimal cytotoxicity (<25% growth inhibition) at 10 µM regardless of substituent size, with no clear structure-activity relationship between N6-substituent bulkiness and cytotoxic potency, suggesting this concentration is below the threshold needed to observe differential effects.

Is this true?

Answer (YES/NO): NO